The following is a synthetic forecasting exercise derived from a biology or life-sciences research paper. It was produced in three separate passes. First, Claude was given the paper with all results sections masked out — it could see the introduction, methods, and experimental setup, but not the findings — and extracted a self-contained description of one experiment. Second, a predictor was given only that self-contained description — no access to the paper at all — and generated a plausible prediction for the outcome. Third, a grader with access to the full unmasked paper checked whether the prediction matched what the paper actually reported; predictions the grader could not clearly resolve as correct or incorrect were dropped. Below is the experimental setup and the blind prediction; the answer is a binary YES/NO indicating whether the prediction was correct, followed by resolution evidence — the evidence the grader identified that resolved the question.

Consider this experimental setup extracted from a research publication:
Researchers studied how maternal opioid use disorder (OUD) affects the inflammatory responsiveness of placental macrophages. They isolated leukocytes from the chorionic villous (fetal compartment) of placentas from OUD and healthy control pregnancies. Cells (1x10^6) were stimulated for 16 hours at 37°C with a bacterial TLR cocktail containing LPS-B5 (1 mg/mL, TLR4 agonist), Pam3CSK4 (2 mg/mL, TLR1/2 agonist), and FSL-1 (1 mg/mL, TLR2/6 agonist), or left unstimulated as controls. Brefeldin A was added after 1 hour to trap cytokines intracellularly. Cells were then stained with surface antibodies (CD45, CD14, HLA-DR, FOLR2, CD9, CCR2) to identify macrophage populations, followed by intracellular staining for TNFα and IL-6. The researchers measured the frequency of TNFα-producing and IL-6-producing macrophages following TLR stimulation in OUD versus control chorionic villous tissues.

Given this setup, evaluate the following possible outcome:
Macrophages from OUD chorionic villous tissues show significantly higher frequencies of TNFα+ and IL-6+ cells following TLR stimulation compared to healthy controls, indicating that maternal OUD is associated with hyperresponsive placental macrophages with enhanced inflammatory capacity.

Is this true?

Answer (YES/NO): NO